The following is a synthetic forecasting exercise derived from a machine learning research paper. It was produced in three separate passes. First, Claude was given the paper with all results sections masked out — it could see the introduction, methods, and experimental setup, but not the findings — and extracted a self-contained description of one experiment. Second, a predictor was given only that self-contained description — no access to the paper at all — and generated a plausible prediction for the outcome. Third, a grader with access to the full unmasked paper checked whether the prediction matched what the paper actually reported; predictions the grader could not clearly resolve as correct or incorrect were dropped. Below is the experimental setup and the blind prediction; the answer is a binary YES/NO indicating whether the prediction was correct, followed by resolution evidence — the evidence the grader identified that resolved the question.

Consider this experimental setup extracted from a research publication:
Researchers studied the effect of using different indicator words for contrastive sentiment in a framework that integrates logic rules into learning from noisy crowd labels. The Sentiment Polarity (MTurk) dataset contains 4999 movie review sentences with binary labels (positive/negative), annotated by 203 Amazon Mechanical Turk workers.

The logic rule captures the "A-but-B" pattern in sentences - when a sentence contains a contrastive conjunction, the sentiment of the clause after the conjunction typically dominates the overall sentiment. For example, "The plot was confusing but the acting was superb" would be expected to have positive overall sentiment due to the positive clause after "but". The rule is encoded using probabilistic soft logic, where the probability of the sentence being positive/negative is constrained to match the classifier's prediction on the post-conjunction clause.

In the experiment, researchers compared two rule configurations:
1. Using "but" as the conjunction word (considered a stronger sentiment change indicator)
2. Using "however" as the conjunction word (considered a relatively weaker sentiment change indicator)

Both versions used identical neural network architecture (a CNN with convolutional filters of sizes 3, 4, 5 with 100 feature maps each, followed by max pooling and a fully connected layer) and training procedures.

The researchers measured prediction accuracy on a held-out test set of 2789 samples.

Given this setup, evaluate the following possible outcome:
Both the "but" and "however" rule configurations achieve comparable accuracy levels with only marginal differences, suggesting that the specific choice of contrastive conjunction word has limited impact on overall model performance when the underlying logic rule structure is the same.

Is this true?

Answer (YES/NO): YES